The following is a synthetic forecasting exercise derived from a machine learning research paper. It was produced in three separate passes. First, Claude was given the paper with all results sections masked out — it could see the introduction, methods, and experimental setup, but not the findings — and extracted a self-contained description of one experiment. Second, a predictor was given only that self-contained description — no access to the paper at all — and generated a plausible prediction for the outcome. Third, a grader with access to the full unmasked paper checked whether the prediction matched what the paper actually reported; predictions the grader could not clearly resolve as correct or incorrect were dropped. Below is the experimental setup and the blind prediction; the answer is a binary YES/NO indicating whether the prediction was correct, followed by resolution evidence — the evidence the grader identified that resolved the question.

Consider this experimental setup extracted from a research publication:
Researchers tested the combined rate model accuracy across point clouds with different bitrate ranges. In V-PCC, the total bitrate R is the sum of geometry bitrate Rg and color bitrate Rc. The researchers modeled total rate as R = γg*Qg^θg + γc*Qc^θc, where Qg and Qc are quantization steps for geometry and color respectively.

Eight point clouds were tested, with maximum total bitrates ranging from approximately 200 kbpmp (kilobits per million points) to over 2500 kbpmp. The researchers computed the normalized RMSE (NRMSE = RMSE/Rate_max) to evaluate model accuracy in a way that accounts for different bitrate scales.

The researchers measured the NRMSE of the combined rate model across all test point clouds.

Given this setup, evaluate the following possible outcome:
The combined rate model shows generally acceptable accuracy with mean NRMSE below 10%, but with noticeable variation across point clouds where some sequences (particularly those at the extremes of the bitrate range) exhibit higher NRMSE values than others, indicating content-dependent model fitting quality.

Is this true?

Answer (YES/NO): NO